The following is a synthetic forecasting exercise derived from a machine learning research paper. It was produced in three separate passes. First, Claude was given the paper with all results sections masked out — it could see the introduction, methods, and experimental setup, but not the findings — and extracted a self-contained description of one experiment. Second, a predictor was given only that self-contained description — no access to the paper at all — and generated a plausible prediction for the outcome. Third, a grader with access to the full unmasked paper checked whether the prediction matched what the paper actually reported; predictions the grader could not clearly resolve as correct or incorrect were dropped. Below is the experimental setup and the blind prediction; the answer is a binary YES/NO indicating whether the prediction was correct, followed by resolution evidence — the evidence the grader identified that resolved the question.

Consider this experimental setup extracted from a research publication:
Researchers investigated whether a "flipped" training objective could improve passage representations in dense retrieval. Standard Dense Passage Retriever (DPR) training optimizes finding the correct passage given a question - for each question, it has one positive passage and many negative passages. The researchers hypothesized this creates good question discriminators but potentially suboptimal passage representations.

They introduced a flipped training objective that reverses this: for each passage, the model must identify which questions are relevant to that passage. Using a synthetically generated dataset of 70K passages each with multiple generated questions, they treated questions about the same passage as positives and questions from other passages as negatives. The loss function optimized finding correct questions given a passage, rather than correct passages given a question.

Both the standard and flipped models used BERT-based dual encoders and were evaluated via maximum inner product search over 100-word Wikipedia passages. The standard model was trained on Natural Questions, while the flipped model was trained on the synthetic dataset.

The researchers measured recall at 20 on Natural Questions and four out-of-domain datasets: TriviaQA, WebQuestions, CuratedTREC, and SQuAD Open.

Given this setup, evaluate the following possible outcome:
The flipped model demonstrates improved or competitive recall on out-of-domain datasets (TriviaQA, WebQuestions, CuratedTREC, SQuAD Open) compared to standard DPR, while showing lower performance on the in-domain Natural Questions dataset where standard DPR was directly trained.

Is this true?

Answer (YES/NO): NO